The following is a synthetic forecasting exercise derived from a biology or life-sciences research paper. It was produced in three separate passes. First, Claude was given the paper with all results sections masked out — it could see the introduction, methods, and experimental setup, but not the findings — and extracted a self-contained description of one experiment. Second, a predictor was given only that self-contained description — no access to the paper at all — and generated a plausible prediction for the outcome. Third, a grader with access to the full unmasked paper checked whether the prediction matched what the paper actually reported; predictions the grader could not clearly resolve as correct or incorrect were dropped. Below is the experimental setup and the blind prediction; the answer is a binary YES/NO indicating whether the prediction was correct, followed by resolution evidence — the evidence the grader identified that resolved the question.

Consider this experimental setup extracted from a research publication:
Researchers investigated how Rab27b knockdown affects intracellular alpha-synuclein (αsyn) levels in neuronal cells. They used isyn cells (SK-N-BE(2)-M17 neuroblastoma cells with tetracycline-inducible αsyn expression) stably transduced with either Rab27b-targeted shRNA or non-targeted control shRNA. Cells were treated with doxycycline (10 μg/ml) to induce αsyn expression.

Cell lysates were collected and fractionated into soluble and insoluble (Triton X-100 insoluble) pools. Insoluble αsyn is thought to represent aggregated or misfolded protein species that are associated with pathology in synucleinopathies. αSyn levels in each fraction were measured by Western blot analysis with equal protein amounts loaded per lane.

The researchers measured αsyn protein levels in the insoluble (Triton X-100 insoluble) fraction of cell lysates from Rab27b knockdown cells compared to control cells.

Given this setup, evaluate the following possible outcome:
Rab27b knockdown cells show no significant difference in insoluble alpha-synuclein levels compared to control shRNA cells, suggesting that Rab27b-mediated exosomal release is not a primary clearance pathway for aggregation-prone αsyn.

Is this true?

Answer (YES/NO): NO